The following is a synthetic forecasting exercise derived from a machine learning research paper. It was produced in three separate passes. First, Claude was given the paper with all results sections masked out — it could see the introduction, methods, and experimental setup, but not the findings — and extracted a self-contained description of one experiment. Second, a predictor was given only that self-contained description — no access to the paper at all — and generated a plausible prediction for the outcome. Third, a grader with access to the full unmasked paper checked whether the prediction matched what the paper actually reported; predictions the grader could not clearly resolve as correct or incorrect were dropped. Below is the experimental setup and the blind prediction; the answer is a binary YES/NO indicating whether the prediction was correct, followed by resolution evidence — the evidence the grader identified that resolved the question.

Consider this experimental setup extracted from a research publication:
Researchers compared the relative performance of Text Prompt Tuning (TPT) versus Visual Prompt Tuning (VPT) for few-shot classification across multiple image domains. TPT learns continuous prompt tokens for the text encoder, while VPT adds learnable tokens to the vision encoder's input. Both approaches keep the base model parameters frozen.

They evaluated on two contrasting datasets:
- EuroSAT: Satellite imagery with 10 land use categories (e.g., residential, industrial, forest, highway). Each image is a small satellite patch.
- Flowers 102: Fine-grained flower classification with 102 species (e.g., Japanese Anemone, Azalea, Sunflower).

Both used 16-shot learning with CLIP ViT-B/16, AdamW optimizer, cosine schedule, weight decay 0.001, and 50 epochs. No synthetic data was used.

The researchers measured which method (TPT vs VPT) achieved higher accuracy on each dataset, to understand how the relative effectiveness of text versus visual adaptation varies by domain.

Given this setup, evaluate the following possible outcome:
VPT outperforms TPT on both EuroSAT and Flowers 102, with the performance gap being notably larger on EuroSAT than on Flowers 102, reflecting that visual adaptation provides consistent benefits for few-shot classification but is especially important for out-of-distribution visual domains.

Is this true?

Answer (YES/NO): NO